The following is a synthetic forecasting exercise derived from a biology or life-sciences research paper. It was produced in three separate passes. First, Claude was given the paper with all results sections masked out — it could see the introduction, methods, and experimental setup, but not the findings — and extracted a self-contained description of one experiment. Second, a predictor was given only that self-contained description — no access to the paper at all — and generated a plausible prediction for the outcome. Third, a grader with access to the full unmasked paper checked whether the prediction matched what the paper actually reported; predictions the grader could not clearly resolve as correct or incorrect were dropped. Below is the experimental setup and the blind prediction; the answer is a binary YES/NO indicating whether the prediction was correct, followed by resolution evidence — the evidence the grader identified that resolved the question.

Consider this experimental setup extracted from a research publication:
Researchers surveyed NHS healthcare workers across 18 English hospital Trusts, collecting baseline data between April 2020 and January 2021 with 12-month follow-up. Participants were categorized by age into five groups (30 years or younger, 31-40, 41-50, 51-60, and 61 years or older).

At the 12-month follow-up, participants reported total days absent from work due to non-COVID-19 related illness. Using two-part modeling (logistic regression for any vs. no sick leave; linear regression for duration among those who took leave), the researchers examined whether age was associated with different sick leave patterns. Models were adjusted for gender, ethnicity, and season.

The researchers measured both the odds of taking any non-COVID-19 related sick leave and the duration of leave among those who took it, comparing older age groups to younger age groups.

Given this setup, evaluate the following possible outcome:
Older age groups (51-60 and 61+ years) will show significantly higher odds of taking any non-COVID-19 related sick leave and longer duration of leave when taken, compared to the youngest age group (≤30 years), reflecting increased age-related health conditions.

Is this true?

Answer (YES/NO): NO